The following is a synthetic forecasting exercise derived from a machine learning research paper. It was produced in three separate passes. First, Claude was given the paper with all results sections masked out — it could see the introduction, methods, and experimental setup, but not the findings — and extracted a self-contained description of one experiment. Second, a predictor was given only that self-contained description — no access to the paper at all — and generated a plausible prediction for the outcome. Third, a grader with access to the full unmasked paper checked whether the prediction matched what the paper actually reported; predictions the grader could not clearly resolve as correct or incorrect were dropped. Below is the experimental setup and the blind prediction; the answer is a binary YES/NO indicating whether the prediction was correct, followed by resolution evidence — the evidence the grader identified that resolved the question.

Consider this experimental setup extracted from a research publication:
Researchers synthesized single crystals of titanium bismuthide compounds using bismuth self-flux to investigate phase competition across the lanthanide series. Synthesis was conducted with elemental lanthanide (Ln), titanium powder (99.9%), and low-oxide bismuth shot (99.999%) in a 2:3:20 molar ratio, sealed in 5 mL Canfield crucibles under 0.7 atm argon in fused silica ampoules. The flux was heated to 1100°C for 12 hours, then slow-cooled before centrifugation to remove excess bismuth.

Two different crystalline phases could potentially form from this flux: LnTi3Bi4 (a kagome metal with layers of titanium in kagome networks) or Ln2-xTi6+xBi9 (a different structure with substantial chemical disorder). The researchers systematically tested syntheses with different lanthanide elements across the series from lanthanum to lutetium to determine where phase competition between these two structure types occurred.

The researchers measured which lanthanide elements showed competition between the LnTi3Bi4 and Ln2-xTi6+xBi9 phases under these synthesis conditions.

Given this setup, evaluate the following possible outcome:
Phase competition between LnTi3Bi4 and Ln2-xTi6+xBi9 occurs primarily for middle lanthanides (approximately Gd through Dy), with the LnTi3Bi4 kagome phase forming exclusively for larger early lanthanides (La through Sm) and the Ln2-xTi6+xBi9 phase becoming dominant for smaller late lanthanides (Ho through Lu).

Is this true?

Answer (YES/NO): NO